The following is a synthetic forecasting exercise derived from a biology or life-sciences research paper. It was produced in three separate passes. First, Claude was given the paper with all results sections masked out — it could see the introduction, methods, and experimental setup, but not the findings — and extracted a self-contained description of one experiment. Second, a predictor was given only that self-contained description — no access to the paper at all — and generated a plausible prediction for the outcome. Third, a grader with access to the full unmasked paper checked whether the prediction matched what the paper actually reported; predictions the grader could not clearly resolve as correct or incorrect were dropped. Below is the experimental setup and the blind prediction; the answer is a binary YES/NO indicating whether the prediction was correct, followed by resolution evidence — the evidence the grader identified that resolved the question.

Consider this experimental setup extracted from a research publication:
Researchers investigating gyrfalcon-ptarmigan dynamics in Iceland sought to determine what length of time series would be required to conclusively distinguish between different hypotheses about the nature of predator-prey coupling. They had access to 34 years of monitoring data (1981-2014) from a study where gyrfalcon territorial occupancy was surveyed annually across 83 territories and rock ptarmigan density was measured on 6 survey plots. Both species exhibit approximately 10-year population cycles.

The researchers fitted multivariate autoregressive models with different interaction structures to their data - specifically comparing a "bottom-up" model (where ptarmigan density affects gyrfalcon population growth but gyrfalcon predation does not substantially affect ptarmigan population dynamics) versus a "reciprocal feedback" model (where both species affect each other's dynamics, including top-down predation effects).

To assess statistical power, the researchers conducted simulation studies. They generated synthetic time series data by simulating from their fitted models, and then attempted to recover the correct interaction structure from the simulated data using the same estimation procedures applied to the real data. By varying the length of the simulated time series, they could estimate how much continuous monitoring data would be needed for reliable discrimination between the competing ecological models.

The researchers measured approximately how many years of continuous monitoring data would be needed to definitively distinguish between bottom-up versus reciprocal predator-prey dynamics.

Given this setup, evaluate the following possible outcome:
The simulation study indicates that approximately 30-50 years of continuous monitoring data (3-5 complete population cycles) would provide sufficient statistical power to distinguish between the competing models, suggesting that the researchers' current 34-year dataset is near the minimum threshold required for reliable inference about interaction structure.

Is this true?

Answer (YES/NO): NO